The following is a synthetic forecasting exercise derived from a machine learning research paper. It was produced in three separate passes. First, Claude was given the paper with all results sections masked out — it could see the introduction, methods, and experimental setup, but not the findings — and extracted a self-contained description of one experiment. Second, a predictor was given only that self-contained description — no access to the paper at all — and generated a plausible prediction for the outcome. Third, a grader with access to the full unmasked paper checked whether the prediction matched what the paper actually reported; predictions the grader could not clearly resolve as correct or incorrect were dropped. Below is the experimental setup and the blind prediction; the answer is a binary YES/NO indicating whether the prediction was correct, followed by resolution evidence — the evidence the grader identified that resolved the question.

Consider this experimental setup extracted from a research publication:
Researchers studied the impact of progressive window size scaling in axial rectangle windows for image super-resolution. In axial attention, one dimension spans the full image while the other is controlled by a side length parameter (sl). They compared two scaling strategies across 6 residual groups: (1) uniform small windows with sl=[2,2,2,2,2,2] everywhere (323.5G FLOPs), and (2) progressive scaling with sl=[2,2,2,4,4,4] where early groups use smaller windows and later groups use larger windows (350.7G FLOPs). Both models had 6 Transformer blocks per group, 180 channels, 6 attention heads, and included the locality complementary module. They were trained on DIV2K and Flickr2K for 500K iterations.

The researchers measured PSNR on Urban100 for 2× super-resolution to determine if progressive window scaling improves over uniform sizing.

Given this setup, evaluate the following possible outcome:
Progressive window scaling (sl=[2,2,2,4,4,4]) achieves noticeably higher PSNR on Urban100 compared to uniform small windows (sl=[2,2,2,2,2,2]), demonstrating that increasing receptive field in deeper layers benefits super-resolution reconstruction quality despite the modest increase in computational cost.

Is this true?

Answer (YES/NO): YES